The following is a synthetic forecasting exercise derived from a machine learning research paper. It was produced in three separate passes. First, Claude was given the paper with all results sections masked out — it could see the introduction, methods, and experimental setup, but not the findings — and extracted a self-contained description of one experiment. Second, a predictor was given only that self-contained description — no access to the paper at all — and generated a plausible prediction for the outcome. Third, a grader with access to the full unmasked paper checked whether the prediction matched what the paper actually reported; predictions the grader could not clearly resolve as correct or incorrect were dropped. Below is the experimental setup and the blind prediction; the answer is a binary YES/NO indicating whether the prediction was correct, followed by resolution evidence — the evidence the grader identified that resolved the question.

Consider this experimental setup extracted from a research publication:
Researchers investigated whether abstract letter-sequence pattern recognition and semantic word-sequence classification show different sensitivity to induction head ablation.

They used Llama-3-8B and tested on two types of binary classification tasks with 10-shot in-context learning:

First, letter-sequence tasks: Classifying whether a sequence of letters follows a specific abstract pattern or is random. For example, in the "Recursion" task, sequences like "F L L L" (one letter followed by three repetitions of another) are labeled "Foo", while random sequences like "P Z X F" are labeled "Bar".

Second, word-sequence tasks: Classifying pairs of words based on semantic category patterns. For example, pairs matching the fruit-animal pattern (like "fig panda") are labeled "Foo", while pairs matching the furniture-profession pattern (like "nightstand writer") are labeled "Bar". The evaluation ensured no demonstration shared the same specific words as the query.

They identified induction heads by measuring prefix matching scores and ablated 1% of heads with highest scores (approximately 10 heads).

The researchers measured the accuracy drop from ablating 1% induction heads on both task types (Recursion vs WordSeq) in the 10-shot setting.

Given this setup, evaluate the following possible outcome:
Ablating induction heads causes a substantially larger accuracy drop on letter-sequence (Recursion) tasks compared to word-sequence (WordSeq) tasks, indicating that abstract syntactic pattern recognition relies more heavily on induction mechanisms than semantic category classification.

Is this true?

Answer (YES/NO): YES